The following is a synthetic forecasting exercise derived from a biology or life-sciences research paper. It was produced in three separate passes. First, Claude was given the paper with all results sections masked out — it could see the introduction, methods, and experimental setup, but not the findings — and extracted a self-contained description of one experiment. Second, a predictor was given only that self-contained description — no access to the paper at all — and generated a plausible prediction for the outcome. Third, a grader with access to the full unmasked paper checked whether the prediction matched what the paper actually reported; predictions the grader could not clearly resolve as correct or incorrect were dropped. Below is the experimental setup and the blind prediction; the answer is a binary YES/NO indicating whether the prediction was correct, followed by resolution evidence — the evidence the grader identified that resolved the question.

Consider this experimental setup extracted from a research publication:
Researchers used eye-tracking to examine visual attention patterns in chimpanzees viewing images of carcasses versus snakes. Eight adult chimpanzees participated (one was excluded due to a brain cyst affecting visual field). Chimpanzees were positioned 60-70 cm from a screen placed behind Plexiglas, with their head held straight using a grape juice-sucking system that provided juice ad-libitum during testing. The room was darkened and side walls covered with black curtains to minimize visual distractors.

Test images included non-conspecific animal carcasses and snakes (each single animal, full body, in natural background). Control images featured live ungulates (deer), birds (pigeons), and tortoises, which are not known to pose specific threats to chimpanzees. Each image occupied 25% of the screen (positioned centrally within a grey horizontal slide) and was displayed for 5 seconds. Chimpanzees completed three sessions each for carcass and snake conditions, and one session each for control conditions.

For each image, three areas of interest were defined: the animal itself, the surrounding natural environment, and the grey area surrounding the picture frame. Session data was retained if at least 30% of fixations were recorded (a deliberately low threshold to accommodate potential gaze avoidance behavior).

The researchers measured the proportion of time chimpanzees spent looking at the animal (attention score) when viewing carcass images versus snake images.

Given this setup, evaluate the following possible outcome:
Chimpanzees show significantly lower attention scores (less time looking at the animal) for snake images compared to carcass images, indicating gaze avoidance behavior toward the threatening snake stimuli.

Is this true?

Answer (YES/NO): NO